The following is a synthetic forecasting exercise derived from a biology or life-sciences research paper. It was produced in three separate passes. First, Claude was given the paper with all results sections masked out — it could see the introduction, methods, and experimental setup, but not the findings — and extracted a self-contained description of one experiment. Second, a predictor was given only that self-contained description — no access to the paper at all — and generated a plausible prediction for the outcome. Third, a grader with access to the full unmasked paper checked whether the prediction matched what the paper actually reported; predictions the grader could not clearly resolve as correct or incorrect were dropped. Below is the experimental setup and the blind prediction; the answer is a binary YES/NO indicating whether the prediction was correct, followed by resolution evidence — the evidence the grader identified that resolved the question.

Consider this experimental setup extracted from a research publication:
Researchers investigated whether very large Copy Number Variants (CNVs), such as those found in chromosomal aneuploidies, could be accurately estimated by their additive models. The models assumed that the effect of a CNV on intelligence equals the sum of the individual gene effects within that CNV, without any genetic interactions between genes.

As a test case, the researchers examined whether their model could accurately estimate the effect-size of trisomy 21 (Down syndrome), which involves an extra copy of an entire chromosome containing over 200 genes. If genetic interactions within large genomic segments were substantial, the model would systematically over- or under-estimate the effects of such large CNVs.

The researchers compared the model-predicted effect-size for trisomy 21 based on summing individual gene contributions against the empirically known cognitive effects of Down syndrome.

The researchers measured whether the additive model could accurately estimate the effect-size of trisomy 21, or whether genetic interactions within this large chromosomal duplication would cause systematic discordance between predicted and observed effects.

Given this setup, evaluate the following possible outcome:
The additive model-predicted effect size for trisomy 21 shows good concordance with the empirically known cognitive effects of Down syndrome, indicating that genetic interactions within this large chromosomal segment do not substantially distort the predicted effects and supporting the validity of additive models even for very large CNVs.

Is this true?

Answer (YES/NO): YES